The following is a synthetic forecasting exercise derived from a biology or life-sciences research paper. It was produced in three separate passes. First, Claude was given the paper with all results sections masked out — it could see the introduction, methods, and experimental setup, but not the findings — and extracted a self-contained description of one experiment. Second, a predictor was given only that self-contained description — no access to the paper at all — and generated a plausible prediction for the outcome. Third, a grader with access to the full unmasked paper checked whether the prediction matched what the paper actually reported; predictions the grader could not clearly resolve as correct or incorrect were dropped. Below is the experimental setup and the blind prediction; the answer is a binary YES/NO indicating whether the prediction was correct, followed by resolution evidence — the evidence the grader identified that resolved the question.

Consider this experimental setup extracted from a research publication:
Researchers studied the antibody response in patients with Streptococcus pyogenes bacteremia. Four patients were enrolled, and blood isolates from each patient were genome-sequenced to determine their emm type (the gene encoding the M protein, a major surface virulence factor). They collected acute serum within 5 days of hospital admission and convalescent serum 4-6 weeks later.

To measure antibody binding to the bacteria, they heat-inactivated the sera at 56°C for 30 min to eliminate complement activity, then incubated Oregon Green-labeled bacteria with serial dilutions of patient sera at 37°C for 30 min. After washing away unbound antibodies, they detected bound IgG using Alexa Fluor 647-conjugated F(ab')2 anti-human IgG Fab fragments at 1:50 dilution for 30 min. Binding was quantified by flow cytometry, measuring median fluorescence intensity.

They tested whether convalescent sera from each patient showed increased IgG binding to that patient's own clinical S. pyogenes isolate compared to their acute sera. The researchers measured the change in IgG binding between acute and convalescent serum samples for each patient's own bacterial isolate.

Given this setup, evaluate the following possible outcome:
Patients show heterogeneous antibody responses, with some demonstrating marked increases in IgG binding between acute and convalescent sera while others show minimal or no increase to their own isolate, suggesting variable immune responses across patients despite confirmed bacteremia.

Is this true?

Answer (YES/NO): NO